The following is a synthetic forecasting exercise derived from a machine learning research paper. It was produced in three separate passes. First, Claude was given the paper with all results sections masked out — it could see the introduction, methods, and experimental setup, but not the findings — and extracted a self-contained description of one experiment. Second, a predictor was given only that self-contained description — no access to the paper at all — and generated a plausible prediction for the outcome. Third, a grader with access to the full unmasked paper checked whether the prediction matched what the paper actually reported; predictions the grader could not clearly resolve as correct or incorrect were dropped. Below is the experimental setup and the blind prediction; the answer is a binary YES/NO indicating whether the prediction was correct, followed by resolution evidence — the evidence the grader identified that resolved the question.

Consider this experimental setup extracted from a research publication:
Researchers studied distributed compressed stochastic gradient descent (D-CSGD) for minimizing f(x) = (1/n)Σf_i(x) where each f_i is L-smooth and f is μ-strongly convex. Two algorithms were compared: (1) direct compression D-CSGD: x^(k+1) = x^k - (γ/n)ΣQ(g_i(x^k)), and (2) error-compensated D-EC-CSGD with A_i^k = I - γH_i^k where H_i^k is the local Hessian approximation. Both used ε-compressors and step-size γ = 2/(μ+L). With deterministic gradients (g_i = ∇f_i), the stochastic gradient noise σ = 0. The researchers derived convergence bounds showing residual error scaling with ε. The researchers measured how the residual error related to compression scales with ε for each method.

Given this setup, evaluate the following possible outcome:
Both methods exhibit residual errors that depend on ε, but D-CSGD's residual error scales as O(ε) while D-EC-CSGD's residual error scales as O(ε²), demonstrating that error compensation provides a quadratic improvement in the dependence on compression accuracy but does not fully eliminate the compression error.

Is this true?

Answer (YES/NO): NO